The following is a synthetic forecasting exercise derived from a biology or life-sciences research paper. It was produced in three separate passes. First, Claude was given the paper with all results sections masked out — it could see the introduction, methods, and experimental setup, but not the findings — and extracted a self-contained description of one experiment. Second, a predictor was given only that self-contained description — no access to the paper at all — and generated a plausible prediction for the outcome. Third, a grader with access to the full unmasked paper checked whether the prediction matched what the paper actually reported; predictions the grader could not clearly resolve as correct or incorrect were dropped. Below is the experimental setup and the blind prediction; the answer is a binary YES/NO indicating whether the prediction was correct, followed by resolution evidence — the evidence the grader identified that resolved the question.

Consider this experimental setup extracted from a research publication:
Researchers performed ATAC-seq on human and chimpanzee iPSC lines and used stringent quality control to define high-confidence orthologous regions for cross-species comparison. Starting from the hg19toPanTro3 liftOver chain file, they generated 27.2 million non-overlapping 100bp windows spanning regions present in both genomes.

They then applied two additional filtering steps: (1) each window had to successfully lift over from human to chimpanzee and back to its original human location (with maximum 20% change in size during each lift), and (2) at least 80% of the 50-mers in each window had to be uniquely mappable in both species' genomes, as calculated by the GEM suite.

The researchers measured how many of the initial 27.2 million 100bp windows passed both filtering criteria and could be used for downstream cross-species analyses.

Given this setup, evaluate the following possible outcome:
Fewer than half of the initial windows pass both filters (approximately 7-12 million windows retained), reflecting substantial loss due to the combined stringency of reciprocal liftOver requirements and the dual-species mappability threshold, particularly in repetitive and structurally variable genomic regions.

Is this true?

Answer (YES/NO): NO